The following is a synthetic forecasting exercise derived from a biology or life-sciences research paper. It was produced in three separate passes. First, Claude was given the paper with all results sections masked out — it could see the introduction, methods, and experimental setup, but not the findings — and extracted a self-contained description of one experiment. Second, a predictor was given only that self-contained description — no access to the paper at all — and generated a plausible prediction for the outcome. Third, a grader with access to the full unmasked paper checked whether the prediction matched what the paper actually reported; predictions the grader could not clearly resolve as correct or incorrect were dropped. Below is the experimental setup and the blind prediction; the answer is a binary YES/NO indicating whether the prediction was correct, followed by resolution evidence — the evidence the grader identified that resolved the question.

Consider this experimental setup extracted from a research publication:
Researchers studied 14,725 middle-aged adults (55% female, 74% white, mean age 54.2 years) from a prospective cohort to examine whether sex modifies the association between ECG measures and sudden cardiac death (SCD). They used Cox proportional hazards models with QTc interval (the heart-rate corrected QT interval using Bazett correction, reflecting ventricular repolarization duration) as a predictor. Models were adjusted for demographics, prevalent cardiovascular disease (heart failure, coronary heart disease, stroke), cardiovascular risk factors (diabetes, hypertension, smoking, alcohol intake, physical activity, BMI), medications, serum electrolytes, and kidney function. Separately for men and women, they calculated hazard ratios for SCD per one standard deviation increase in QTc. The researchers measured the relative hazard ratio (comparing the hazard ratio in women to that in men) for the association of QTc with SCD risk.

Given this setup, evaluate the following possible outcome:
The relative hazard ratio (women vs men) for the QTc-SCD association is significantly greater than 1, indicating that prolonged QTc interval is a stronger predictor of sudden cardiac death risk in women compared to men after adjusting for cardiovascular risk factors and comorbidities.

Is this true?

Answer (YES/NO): NO